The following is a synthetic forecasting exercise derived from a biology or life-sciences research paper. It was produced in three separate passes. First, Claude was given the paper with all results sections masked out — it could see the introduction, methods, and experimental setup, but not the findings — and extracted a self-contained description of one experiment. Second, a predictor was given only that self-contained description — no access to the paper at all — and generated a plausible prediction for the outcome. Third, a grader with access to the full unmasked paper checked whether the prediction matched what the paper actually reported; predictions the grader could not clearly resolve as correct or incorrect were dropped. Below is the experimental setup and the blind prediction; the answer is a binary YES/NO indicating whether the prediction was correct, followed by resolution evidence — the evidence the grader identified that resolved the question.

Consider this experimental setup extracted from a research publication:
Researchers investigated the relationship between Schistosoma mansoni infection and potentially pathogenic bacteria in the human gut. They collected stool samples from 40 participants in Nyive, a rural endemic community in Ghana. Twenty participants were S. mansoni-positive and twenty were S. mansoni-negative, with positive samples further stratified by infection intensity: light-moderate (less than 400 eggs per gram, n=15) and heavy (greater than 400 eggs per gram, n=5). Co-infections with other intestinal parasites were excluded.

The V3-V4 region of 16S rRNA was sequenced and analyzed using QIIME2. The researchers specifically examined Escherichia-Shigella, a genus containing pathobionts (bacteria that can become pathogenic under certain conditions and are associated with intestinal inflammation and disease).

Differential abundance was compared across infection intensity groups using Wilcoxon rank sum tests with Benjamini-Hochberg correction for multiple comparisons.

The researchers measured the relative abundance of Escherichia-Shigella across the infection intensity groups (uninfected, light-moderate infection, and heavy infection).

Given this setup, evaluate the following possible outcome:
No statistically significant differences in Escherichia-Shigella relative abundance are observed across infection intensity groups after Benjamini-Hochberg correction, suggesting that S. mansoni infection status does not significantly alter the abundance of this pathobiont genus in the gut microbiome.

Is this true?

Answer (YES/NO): NO